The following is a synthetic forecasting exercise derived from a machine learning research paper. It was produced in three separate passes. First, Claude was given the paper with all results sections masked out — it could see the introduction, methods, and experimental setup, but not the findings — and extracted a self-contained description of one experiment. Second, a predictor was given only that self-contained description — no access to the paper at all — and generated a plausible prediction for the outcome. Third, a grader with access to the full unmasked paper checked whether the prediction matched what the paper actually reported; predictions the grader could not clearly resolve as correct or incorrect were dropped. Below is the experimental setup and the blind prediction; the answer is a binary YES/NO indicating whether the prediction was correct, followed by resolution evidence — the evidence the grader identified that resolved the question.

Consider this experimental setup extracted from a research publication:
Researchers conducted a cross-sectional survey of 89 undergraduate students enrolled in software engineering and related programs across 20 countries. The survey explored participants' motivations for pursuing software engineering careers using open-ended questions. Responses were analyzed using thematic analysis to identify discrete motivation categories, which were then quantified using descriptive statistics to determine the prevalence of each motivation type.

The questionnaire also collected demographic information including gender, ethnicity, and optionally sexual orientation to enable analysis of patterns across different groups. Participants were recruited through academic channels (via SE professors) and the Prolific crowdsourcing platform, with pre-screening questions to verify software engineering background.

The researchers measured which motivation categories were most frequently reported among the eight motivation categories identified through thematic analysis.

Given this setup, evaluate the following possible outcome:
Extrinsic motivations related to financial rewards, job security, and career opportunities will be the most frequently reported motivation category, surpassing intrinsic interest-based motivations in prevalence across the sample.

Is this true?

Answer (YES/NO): YES